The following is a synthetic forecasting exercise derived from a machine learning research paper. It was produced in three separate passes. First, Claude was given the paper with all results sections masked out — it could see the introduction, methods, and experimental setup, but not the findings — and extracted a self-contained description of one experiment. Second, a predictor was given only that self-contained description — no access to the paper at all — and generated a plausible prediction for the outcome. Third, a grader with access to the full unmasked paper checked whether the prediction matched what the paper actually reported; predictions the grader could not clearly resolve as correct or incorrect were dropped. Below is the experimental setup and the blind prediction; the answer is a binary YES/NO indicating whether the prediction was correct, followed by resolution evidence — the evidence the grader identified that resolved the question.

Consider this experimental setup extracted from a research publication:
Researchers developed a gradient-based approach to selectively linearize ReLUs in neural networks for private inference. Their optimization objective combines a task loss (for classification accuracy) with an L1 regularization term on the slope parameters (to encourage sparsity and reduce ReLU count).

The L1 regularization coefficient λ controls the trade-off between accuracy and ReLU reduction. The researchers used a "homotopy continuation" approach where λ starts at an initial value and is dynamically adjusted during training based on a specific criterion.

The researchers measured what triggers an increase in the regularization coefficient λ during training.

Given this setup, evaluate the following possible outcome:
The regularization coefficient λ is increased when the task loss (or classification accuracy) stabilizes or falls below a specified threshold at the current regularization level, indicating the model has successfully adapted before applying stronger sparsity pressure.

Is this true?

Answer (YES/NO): NO